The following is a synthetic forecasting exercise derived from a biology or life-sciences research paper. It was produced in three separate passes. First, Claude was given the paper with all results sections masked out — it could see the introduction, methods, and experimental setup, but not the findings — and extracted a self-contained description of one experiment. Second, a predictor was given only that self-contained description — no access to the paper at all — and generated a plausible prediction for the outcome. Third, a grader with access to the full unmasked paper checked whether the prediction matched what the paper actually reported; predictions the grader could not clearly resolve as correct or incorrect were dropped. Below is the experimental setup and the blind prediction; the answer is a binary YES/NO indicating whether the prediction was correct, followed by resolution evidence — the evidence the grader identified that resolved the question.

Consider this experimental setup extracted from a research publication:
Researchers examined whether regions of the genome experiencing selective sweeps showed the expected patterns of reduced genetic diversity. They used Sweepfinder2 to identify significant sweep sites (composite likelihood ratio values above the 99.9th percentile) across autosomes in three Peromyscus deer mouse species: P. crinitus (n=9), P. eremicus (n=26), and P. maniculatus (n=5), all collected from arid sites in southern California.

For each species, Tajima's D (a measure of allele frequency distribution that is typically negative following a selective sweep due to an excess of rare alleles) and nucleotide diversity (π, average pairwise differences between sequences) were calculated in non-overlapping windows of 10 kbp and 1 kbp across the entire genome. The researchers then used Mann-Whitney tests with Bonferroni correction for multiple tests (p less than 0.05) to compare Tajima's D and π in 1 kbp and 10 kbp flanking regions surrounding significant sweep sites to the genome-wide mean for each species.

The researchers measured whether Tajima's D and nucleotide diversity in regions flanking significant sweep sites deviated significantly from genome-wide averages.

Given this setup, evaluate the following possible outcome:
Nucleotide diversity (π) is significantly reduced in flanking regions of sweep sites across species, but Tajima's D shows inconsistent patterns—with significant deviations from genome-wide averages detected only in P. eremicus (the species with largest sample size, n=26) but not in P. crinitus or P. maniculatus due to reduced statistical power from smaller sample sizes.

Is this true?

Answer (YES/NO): NO